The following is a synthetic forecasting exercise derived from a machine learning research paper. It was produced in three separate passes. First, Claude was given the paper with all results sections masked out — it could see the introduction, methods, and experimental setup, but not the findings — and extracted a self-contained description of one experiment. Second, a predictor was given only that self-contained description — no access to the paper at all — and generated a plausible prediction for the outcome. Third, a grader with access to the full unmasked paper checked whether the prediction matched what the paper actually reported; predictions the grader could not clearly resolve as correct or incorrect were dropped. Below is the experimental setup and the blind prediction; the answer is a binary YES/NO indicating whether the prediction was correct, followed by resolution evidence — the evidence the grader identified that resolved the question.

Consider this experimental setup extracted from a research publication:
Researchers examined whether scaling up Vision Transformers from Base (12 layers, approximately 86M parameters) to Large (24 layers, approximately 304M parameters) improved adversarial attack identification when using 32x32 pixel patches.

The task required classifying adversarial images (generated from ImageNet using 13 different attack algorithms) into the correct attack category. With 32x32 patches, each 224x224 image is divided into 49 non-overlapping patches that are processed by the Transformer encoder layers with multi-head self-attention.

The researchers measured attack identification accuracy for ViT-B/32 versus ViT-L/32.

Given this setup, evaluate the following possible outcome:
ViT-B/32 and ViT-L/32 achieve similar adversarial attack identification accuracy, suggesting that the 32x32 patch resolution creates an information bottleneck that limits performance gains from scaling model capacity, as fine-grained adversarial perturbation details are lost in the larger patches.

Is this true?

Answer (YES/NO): YES